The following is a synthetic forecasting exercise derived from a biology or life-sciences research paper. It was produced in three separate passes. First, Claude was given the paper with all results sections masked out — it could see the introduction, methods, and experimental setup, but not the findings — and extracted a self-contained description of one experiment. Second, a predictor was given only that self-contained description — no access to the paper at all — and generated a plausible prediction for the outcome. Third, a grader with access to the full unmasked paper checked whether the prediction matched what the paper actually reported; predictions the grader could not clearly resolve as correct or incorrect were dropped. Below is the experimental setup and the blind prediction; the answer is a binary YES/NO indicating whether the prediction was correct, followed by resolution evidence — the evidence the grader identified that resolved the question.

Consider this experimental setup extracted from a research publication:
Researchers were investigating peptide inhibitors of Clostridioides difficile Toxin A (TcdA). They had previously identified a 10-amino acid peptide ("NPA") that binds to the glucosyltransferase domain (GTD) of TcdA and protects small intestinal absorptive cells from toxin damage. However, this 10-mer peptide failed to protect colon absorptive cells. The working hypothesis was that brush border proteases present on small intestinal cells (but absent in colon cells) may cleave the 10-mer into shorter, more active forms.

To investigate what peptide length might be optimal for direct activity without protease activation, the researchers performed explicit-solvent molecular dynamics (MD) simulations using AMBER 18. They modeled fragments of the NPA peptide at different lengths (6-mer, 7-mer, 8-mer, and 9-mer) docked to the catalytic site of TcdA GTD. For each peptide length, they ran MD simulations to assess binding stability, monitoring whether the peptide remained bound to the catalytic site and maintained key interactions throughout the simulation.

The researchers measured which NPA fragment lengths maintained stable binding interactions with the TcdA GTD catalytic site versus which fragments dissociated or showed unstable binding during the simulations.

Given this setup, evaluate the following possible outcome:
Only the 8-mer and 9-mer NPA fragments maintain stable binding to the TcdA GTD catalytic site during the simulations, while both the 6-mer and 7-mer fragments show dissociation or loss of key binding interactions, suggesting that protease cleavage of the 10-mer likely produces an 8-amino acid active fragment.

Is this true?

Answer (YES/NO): NO